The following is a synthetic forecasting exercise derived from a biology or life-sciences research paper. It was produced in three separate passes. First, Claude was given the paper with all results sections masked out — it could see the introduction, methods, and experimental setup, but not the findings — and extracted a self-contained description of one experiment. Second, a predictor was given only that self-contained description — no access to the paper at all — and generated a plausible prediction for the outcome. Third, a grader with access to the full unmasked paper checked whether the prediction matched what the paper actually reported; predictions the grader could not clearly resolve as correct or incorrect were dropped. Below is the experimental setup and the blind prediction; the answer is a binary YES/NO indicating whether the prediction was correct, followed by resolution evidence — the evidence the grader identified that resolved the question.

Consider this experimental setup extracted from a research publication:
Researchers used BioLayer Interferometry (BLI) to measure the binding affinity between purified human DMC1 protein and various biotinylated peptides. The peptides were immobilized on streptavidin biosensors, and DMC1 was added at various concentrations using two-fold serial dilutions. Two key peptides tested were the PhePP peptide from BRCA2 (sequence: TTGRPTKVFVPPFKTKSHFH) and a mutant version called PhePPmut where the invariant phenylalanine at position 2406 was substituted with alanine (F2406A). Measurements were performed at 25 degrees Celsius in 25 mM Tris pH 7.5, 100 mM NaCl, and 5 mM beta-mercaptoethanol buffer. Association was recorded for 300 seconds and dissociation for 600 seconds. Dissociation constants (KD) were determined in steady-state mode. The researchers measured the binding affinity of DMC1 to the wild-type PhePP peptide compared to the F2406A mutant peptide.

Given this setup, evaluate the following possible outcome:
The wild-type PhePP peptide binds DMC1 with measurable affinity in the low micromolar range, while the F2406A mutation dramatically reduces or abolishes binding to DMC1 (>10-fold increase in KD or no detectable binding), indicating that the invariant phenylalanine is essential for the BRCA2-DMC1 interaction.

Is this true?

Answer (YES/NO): NO